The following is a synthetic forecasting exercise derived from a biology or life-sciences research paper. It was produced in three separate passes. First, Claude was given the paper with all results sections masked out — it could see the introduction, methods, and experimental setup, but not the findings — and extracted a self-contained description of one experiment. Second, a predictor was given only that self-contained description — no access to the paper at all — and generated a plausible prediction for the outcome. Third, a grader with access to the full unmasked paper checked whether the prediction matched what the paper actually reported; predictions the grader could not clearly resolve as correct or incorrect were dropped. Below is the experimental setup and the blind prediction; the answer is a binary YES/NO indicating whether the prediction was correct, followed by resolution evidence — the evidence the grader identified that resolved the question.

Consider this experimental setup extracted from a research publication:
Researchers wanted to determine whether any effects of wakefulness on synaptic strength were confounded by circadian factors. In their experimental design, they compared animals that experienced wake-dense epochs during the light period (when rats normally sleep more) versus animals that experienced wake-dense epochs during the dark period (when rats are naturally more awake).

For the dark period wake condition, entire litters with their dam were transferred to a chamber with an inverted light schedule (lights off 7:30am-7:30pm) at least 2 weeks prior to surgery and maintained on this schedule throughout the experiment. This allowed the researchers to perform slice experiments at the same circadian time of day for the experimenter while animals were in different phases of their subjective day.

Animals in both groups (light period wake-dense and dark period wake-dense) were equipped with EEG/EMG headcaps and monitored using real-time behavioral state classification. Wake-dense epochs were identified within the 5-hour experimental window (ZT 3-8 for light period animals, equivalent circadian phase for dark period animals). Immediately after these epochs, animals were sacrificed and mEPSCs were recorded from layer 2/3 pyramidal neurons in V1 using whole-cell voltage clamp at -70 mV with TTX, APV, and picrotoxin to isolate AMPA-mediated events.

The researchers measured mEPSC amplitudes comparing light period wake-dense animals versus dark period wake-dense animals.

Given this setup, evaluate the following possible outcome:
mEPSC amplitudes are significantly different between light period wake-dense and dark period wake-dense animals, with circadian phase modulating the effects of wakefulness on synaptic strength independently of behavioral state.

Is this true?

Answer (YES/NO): NO